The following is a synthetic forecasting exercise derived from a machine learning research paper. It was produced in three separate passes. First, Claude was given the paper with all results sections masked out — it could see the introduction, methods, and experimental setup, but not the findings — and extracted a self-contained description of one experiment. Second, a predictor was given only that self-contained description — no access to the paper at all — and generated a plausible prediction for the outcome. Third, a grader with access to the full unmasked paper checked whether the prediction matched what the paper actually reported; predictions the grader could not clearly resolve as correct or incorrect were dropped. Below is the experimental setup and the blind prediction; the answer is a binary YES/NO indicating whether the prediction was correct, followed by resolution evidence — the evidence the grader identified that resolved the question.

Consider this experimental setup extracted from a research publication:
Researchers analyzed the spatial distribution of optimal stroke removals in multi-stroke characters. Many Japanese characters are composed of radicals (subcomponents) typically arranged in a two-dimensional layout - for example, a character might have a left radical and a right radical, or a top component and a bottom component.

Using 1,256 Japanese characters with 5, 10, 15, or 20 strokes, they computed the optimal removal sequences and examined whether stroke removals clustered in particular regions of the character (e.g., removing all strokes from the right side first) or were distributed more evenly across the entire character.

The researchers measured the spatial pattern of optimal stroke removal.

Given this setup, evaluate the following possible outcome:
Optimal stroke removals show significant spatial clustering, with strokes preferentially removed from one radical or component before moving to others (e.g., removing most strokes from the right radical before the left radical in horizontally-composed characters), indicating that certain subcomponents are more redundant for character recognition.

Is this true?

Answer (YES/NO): NO